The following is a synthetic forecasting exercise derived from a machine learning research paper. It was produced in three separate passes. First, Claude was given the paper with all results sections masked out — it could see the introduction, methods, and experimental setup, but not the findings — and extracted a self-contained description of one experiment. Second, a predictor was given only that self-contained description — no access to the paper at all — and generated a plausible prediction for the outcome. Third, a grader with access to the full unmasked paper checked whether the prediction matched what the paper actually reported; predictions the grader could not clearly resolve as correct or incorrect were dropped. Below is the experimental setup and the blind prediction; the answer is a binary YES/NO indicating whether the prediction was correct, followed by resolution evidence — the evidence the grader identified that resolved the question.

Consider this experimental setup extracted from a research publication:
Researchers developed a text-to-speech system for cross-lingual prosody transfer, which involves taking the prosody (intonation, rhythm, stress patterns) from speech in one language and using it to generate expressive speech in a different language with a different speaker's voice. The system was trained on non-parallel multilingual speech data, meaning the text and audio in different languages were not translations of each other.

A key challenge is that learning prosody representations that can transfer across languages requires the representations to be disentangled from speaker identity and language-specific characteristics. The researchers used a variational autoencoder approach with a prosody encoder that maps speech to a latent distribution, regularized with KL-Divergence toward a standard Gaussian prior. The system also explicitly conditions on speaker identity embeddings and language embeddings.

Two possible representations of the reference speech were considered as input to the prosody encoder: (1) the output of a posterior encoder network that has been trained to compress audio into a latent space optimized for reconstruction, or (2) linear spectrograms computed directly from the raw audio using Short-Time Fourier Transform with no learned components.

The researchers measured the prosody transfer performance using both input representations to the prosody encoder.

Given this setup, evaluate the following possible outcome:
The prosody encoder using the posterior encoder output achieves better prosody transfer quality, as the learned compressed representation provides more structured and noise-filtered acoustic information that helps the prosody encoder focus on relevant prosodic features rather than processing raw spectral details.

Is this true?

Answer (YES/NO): NO